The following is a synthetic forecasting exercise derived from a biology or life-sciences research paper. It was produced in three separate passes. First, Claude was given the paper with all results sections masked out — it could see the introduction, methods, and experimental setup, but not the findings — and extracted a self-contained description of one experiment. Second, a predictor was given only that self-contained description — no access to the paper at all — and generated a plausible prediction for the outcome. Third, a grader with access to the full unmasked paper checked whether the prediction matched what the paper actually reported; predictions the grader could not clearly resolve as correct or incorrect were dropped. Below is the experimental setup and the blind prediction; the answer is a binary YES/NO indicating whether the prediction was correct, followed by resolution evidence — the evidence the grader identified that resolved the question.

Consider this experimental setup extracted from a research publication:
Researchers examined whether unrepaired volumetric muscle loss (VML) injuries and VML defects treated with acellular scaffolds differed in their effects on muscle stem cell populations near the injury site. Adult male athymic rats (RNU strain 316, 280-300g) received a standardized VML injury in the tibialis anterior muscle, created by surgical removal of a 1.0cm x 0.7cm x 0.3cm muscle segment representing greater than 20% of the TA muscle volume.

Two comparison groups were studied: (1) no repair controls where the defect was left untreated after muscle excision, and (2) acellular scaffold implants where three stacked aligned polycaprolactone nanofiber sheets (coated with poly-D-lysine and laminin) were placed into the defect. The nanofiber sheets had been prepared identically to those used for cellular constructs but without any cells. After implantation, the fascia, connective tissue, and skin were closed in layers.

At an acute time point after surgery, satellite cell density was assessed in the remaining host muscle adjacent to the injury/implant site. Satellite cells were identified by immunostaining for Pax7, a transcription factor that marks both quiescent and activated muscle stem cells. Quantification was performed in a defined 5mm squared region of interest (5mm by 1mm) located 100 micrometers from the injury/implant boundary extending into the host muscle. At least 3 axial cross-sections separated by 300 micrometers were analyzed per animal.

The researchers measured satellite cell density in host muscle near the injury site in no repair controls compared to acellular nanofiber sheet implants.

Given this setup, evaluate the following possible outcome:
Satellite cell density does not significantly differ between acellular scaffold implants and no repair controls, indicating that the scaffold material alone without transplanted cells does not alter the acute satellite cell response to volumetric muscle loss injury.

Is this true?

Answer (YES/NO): YES